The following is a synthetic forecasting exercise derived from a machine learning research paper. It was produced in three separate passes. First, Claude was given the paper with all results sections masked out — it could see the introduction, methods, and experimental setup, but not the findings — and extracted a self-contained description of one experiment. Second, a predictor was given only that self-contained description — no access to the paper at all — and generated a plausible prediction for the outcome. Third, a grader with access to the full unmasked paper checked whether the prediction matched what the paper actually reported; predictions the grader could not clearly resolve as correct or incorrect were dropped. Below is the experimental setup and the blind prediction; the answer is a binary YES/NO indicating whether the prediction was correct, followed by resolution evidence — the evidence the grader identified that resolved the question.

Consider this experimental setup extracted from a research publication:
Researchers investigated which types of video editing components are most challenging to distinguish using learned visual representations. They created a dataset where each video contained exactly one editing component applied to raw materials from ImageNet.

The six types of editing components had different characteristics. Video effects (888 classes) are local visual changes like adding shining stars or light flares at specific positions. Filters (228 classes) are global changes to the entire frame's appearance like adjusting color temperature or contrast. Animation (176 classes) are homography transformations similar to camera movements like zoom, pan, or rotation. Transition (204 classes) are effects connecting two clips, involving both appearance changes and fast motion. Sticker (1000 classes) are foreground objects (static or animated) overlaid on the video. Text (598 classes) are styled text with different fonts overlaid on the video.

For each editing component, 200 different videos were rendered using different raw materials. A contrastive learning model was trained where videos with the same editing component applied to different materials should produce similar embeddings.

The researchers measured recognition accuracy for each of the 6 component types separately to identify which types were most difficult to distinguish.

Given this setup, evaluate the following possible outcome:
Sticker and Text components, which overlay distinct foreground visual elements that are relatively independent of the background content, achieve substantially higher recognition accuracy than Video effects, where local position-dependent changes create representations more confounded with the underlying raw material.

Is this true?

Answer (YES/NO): NO